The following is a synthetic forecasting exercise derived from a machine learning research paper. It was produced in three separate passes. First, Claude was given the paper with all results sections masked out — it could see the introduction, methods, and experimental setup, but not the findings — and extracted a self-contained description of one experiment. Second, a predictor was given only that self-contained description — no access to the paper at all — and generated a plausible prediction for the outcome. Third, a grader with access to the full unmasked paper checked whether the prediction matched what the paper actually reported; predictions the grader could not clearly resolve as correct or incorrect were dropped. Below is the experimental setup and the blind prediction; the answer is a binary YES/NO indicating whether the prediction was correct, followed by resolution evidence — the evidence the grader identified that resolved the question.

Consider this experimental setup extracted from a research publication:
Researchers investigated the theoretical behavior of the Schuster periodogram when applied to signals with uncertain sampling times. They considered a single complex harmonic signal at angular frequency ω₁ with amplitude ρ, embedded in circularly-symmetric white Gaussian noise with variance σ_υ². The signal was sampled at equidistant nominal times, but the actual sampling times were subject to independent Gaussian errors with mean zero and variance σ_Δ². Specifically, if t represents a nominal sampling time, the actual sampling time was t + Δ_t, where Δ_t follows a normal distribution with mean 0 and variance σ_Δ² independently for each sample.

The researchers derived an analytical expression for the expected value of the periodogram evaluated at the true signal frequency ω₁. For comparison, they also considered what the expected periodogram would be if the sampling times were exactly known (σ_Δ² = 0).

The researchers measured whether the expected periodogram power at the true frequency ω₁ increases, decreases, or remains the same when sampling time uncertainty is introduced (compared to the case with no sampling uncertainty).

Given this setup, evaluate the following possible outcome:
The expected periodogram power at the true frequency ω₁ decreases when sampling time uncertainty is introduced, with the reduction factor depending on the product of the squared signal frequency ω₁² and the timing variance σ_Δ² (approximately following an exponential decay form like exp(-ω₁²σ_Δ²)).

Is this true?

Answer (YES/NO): YES